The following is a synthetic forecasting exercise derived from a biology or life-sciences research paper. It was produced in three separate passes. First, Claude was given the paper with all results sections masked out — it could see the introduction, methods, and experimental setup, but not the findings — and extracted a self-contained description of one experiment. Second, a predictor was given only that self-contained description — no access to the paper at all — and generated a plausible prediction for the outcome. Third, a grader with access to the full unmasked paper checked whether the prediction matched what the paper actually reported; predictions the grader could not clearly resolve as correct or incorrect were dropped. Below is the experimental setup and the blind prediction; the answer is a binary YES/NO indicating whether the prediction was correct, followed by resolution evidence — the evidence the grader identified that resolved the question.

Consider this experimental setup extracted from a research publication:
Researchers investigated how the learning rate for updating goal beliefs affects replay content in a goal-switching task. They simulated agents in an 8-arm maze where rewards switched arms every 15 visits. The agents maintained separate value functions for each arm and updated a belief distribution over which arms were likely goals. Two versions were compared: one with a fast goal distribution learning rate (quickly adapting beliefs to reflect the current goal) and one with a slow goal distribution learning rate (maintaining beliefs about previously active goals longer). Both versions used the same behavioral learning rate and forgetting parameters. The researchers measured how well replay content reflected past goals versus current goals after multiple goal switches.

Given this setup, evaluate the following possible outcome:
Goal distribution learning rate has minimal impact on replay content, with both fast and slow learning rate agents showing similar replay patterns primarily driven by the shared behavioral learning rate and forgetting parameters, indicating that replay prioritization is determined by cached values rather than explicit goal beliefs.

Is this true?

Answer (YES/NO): NO